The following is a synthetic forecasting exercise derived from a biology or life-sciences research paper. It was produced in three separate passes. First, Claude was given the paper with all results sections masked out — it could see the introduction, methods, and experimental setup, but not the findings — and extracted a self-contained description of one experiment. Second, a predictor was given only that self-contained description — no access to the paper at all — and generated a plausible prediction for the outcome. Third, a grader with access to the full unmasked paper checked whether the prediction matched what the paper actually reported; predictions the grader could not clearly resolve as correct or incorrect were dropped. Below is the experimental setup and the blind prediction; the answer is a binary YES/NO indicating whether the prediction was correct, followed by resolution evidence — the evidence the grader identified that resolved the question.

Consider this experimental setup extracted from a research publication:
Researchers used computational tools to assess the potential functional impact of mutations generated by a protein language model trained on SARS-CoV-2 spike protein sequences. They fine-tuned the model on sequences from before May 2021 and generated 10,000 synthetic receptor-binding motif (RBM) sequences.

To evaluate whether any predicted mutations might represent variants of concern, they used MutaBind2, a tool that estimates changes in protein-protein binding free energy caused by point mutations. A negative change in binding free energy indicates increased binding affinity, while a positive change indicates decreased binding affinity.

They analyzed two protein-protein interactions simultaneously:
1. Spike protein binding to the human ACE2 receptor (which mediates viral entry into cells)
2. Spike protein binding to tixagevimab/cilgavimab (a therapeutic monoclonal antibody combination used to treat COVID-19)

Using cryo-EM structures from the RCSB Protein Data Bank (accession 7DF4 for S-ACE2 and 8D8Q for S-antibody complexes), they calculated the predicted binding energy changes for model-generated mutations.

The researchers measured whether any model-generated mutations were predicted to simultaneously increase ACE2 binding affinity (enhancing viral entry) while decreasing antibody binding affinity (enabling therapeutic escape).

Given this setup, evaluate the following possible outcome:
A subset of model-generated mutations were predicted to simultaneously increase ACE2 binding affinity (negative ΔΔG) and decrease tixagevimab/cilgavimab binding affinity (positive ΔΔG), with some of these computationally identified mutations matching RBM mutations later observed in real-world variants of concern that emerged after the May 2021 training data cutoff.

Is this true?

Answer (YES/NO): NO